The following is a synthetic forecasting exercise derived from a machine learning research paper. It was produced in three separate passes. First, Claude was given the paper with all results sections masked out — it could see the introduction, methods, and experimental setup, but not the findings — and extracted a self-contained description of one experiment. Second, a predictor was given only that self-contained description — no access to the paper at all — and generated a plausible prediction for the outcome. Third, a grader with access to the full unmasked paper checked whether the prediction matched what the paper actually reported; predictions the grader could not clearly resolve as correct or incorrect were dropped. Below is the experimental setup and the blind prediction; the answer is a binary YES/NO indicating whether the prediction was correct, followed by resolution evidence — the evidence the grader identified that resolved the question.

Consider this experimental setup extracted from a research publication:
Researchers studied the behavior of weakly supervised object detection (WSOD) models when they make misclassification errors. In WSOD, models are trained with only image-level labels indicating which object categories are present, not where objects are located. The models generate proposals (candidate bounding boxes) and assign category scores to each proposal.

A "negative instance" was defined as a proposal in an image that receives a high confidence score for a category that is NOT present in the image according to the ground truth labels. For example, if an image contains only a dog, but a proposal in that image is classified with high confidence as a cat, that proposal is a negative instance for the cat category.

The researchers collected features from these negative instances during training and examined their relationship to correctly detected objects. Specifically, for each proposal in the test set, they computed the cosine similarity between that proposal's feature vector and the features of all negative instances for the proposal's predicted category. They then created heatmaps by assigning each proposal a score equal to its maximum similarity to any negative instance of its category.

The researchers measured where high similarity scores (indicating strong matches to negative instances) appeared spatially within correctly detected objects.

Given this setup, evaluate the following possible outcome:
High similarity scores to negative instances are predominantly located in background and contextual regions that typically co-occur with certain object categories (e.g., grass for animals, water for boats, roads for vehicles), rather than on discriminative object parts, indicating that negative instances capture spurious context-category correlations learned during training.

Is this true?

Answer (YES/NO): NO